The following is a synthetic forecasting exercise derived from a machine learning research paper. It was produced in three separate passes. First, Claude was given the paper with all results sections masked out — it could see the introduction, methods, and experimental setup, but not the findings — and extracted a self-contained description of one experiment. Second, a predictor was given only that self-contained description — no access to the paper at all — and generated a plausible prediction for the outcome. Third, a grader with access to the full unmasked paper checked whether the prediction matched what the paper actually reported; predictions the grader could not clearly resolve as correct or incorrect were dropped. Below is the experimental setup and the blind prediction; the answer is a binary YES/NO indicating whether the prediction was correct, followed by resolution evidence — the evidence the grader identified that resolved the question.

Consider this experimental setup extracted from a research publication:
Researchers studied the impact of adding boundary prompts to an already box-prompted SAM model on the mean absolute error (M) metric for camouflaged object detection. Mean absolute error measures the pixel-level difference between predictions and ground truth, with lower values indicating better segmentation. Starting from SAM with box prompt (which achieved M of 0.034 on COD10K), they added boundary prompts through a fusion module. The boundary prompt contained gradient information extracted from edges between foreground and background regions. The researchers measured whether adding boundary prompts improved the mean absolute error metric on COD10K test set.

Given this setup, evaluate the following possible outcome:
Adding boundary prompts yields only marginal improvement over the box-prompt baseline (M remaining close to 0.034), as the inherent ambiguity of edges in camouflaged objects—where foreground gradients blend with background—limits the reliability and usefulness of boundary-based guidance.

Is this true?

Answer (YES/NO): NO